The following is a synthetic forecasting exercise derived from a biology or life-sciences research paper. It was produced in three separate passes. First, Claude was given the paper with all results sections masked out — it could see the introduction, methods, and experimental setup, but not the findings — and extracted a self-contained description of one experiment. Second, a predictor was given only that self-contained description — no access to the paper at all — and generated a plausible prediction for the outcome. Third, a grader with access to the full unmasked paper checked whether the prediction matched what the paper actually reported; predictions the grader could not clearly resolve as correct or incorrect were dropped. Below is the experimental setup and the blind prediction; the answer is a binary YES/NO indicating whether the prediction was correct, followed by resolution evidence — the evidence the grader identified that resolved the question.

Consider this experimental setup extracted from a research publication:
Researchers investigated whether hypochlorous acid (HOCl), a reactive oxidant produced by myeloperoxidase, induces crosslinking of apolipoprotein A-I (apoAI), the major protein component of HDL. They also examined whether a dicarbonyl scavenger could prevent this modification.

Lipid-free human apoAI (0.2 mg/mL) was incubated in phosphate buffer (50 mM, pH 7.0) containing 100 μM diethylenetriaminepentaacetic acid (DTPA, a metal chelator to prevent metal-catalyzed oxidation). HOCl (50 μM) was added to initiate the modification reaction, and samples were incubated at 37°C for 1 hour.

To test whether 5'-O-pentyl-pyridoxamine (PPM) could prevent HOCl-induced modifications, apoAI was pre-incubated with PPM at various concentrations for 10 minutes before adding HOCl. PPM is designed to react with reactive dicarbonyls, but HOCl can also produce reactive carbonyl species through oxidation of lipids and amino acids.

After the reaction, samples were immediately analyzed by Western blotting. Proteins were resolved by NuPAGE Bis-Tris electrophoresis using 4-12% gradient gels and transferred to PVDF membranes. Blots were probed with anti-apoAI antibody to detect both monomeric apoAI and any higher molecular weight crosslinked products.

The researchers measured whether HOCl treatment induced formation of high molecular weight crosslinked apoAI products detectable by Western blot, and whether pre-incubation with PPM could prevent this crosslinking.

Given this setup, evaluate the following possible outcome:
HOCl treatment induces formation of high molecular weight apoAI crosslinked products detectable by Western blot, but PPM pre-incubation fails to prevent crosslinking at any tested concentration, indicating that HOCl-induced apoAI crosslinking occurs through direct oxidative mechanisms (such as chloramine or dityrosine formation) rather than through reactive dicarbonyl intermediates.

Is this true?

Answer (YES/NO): NO